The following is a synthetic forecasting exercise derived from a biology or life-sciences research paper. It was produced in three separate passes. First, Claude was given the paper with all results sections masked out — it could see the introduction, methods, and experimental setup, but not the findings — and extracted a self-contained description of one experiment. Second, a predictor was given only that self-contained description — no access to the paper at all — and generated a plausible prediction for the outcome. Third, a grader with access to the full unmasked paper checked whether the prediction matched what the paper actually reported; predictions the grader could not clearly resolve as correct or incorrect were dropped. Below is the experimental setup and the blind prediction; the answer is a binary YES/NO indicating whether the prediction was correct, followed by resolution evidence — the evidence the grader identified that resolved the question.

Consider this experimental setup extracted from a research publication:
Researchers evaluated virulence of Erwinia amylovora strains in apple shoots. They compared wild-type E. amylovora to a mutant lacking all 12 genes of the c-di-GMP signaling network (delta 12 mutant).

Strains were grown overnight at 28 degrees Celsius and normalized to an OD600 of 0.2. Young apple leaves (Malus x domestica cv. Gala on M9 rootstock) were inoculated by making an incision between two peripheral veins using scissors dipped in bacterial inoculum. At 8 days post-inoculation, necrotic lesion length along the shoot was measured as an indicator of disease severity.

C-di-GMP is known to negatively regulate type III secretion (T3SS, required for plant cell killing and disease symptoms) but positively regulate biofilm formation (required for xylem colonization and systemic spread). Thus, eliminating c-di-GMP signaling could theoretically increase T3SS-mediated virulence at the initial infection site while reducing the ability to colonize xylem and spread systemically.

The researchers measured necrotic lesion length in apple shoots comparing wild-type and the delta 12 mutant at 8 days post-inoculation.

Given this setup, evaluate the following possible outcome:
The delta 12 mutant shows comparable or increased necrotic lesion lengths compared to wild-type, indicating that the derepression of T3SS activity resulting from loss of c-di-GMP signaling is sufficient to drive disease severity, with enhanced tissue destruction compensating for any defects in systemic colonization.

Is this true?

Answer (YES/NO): NO